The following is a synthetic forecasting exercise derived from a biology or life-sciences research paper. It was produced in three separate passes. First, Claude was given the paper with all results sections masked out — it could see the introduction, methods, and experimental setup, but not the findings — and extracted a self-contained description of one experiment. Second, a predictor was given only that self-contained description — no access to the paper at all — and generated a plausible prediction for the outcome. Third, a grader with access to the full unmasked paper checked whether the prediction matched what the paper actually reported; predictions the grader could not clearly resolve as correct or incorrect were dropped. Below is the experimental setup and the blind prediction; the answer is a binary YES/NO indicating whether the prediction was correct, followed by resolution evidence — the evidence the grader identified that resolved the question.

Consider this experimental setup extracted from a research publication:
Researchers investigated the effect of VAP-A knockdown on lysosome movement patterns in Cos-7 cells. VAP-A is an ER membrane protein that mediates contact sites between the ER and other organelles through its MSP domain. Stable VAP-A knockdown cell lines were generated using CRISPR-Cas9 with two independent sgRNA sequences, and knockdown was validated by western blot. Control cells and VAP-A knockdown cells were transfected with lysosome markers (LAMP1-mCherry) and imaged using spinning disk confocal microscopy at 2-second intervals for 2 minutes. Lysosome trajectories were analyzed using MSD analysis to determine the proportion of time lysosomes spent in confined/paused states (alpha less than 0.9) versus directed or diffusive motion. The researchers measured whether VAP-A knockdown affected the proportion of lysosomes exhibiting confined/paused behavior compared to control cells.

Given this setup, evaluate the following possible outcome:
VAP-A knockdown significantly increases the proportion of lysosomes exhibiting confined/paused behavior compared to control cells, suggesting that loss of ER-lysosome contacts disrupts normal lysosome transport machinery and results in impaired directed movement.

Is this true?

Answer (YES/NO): YES